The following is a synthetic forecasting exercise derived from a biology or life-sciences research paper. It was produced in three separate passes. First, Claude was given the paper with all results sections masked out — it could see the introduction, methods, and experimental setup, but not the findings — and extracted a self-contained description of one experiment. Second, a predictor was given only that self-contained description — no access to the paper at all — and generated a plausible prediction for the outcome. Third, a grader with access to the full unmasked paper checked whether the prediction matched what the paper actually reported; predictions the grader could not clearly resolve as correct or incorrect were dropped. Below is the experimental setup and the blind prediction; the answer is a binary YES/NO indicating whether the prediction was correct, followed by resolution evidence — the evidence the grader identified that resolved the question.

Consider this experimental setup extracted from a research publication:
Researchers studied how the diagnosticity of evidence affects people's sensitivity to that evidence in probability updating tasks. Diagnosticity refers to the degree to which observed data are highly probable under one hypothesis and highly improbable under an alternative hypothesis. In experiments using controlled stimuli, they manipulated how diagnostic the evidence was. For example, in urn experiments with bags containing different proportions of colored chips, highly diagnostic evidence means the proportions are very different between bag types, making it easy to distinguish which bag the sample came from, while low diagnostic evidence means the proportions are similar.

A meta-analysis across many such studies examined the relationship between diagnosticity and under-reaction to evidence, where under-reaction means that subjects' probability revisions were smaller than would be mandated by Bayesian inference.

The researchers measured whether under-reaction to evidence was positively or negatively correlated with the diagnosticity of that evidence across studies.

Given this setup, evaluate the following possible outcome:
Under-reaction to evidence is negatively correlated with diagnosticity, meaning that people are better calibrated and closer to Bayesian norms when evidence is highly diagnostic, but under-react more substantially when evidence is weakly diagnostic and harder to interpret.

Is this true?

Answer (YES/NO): NO